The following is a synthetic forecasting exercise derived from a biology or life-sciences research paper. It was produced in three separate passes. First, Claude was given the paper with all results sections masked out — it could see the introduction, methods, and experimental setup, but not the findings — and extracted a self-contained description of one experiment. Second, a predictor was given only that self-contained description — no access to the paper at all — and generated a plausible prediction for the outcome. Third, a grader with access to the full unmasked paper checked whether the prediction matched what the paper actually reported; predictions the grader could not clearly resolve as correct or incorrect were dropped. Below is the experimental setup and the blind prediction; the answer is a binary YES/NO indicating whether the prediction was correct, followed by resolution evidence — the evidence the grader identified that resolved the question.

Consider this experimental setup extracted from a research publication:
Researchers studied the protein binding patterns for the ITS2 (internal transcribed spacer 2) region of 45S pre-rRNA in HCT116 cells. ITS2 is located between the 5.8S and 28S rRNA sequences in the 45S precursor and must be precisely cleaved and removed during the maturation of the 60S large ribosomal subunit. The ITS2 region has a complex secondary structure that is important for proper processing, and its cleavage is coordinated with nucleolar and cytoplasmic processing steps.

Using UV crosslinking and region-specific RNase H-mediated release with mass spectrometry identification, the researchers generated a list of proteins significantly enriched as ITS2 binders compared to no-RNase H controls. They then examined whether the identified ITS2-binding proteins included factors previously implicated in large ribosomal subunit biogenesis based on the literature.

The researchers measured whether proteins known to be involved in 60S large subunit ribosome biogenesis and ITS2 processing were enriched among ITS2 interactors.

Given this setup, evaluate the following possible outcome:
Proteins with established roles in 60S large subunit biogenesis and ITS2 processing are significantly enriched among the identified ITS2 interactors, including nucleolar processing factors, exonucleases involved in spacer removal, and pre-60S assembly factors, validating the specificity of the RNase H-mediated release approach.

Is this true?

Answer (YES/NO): YES